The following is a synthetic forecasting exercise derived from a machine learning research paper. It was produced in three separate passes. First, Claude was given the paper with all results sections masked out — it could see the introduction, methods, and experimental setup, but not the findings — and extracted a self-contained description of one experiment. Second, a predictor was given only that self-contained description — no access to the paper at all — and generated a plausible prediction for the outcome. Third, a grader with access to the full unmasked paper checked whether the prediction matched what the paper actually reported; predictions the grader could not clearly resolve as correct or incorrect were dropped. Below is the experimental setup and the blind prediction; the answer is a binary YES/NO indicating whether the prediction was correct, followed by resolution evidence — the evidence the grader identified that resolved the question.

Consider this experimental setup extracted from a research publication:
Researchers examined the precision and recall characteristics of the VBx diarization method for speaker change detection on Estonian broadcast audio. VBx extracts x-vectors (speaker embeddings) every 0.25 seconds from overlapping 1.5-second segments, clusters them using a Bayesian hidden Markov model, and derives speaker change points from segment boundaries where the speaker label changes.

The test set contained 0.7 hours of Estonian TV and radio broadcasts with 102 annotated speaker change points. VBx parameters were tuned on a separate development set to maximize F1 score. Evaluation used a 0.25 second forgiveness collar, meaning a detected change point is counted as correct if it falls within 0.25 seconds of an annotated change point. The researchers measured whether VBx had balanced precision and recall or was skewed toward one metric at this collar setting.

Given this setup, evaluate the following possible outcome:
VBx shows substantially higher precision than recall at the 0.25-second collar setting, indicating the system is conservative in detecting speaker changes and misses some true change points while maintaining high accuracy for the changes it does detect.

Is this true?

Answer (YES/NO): NO